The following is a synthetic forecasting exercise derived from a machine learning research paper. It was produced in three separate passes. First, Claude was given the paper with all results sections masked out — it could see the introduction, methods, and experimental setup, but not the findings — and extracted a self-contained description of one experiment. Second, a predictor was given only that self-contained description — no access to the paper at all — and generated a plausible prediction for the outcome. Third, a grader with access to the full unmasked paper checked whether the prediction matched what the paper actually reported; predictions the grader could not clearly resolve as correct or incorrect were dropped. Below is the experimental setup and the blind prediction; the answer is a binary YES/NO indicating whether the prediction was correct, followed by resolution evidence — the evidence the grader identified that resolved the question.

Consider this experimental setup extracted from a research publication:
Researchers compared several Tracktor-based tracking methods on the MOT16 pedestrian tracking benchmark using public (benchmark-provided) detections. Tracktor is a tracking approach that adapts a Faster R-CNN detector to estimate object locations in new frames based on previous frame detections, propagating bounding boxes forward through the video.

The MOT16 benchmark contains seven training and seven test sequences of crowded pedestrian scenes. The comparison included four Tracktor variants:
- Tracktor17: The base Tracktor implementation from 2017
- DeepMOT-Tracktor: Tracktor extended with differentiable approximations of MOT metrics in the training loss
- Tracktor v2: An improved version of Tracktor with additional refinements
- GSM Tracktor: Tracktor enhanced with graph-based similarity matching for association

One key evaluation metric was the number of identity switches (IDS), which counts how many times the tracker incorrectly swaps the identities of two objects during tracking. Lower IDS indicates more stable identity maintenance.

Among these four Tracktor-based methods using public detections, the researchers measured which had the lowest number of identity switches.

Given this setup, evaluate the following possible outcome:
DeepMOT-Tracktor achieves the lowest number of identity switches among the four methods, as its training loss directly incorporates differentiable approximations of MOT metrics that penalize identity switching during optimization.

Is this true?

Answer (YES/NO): NO